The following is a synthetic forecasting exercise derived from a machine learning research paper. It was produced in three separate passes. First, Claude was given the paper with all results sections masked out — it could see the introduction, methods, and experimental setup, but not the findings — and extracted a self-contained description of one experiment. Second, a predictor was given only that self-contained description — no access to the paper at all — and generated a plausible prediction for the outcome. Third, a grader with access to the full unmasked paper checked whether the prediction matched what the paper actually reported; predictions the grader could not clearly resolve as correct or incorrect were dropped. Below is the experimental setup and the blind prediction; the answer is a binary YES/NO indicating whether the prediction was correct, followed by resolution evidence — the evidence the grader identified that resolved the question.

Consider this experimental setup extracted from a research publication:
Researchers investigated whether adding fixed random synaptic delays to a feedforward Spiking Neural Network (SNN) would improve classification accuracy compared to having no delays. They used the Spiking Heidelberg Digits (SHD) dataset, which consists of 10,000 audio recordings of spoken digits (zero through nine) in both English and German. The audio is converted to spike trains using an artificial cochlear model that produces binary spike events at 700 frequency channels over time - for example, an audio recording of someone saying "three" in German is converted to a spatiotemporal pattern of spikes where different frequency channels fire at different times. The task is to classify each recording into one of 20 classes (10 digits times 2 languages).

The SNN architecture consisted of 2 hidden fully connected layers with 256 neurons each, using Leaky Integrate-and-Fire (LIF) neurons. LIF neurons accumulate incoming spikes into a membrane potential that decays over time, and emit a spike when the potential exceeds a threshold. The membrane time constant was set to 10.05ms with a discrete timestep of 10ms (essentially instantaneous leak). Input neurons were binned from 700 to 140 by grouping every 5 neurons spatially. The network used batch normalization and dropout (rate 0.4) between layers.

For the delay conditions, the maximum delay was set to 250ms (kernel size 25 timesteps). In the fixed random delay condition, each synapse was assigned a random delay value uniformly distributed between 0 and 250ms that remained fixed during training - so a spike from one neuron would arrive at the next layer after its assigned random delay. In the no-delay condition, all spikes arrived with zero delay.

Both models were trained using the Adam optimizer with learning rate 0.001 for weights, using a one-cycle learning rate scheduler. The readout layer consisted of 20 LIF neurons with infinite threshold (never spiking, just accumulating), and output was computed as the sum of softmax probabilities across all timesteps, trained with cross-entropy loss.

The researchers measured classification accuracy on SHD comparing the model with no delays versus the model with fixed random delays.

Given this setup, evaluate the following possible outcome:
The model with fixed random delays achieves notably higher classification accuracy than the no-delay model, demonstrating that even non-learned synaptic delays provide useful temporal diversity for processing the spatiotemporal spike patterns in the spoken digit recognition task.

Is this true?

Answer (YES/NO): YES